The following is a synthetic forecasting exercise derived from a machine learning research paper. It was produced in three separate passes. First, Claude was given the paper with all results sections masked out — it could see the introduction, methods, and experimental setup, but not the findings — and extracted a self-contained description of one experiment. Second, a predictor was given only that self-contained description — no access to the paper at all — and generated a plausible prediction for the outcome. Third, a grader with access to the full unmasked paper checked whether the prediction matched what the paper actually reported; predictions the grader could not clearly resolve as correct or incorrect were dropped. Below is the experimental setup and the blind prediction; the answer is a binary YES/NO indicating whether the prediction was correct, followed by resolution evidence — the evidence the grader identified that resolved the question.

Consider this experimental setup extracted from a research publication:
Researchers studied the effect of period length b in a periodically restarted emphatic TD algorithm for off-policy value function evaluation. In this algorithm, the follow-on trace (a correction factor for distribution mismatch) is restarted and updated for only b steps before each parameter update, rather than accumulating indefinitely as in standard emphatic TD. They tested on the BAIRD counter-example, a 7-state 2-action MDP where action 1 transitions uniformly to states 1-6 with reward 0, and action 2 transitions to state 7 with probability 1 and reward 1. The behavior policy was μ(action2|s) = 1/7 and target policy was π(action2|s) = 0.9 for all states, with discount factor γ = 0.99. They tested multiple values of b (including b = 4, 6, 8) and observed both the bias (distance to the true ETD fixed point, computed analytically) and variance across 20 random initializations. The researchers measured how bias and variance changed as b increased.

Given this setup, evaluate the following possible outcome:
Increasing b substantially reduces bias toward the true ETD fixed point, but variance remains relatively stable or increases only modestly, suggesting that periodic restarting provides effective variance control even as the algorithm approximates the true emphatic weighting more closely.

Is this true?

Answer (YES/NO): NO